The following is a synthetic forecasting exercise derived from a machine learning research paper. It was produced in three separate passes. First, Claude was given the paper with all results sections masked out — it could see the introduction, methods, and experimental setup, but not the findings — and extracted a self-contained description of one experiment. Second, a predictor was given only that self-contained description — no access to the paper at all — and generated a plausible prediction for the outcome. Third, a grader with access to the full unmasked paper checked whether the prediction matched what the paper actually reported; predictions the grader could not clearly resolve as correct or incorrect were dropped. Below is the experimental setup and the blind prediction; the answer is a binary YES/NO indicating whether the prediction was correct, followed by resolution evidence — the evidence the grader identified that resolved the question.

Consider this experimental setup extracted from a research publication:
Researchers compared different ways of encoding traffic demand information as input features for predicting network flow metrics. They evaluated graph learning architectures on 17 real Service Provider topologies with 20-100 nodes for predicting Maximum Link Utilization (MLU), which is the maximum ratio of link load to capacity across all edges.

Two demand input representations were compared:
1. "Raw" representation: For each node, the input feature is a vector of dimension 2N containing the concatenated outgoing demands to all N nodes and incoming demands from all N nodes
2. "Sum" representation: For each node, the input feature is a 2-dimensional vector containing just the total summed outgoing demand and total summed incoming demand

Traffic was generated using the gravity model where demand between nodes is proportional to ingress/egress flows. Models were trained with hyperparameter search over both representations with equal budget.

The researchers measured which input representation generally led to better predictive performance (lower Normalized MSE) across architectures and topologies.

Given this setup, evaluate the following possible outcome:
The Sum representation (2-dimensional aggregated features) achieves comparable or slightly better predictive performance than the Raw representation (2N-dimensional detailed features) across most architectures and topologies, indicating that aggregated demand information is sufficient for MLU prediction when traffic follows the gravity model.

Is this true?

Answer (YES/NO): NO